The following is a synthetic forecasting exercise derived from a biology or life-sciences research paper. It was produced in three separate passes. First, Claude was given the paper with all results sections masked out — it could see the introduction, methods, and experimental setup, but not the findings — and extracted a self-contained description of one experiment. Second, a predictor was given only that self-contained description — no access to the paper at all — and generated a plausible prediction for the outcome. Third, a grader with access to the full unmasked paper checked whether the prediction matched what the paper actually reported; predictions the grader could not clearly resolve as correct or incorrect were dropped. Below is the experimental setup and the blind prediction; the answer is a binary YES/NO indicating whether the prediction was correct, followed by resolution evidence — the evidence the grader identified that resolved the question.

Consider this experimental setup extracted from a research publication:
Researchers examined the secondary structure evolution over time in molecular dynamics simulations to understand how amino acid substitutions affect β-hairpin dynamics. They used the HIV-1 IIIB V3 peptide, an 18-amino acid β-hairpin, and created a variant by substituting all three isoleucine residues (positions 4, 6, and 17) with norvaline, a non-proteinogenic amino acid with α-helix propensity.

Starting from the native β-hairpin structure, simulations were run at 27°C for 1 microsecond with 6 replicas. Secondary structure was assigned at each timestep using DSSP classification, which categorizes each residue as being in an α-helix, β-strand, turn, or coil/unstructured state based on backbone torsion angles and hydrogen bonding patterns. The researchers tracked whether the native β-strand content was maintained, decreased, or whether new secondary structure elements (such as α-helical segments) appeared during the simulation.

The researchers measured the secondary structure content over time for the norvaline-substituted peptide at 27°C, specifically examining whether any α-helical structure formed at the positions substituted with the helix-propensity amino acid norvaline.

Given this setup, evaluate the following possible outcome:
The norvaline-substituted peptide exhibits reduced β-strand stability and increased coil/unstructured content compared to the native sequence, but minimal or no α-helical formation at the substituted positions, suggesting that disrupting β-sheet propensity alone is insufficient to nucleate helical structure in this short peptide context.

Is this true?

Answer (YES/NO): YES